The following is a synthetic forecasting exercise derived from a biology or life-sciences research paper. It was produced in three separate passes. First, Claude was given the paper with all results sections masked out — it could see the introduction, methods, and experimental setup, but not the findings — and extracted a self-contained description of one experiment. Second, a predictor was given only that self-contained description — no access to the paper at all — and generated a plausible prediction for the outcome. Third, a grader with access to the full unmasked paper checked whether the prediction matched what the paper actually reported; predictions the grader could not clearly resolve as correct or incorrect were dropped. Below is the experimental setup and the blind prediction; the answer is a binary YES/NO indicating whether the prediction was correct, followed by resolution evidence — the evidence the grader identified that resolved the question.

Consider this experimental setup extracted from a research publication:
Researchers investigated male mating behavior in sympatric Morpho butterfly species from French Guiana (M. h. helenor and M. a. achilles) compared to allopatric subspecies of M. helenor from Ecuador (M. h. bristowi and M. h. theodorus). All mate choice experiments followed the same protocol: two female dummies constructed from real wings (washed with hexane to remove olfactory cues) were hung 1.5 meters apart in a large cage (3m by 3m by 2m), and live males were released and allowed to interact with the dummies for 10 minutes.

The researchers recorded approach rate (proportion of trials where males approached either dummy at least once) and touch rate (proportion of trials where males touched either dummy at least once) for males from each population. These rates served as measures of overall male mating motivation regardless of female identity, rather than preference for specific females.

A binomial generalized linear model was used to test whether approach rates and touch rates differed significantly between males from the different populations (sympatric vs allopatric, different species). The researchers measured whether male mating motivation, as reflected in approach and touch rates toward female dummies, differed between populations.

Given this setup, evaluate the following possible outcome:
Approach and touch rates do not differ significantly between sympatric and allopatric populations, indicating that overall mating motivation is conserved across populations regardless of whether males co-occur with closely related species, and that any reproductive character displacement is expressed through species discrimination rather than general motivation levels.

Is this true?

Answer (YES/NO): NO